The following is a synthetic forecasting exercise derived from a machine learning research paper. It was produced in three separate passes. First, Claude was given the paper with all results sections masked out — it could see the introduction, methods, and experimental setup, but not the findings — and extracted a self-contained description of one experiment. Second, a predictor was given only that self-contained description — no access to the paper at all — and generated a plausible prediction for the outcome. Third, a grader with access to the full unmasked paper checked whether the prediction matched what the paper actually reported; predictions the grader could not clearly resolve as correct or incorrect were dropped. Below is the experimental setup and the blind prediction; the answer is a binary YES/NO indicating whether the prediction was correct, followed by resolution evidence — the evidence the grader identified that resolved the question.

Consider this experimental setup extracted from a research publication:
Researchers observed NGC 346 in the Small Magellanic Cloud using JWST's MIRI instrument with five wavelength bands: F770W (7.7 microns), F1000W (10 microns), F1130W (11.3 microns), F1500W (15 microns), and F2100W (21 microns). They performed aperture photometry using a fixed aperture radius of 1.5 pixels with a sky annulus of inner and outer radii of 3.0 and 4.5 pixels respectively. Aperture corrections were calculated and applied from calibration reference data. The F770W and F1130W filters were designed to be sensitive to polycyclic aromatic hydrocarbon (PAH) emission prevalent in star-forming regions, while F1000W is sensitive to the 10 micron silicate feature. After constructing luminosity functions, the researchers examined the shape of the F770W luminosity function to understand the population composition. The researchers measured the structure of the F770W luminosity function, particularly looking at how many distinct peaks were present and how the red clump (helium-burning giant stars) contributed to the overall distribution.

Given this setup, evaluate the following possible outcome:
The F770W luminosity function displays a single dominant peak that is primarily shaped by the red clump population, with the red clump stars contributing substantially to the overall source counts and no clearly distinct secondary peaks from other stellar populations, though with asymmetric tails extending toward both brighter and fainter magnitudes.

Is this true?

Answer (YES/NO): NO